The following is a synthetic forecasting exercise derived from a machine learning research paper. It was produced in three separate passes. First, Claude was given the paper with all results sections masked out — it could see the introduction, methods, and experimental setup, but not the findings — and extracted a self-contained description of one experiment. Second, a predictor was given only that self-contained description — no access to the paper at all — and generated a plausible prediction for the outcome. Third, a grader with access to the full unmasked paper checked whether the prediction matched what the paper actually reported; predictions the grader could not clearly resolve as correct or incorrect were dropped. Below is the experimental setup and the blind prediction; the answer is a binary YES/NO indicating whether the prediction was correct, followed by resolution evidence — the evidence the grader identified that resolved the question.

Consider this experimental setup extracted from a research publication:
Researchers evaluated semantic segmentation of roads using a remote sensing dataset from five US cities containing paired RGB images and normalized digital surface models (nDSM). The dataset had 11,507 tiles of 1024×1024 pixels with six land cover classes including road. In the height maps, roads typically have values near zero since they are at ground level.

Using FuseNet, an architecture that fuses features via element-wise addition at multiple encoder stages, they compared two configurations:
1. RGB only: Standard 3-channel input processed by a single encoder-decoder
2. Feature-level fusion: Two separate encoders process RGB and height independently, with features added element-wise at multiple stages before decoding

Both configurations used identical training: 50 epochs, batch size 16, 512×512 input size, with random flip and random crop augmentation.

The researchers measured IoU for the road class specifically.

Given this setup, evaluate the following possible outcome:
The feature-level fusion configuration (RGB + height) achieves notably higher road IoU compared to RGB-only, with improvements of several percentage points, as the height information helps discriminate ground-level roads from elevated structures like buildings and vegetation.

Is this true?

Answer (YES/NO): NO